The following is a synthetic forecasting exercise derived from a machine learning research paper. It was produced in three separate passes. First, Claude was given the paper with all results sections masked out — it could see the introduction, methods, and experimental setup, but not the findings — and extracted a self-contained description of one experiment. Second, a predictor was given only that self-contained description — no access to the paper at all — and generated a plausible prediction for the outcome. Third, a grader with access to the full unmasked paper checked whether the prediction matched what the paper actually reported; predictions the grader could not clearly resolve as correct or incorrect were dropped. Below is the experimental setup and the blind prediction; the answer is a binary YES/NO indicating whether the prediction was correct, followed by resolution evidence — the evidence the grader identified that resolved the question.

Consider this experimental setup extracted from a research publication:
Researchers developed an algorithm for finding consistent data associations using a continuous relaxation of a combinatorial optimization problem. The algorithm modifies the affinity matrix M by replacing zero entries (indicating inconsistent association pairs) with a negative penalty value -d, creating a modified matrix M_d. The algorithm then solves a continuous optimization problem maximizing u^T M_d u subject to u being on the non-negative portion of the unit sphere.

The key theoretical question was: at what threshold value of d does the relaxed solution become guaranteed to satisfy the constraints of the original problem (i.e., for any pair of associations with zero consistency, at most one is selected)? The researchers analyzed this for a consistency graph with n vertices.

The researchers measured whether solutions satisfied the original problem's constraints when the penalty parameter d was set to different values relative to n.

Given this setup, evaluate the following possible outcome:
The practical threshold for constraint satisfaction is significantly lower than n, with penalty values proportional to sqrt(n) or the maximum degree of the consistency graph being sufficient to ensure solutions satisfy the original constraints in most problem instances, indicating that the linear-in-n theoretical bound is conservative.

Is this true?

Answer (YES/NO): NO